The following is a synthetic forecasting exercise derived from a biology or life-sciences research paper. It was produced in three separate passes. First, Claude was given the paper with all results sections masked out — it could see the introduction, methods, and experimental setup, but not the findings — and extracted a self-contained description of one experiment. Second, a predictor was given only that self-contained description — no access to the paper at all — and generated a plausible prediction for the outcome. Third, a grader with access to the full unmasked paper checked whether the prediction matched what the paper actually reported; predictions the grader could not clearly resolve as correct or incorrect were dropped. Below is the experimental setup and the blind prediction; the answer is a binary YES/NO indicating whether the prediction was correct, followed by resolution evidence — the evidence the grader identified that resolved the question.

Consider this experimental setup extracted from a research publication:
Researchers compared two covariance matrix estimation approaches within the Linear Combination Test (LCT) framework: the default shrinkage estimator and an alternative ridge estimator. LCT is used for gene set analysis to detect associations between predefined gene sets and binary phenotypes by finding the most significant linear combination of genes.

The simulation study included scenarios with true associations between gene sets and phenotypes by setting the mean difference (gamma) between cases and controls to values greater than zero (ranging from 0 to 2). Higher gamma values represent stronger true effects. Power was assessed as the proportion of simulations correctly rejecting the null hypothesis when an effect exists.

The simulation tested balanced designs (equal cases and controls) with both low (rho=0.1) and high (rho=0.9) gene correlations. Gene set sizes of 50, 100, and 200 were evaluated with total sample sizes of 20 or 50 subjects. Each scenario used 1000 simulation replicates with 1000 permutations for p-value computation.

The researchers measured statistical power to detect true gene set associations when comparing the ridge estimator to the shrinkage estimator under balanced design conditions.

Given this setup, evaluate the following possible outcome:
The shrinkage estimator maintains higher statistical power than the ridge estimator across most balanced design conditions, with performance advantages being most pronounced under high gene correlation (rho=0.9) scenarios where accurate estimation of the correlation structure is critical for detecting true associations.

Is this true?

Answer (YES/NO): YES